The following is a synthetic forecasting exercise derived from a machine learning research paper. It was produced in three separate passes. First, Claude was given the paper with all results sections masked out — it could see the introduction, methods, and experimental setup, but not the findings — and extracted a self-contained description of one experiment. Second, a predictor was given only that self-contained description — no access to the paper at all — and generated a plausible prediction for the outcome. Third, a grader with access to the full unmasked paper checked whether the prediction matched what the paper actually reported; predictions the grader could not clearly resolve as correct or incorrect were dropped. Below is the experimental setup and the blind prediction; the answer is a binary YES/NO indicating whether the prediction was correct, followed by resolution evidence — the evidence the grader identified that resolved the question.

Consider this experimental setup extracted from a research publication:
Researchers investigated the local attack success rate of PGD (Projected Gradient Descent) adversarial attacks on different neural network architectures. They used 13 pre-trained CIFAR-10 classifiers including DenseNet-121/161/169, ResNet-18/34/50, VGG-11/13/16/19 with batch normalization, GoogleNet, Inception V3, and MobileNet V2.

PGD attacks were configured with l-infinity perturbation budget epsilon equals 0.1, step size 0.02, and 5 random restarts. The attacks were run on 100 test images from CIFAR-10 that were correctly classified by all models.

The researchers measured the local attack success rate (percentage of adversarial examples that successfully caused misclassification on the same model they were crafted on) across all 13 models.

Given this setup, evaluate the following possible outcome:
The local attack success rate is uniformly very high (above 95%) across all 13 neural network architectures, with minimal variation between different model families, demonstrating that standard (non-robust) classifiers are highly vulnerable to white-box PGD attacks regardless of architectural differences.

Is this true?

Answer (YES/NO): NO